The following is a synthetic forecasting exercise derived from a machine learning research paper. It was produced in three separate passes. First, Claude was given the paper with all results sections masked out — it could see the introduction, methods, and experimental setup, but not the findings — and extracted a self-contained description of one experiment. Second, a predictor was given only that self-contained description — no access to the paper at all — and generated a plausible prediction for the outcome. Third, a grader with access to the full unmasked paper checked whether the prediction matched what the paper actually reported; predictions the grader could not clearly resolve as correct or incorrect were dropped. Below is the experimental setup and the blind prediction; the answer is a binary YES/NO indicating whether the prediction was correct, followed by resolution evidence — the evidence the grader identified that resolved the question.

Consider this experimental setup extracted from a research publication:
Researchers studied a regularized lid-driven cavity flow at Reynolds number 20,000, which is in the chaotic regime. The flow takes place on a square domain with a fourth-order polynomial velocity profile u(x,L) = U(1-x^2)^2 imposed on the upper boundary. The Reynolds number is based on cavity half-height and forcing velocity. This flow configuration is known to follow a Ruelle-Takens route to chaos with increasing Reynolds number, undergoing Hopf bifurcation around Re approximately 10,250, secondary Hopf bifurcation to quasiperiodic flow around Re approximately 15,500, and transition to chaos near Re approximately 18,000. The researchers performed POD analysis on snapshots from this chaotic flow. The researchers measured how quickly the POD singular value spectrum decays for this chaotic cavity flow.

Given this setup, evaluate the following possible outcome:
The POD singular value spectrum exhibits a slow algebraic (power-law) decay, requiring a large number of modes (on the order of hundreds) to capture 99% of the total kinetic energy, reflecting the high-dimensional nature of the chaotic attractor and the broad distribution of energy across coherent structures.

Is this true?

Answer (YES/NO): NO